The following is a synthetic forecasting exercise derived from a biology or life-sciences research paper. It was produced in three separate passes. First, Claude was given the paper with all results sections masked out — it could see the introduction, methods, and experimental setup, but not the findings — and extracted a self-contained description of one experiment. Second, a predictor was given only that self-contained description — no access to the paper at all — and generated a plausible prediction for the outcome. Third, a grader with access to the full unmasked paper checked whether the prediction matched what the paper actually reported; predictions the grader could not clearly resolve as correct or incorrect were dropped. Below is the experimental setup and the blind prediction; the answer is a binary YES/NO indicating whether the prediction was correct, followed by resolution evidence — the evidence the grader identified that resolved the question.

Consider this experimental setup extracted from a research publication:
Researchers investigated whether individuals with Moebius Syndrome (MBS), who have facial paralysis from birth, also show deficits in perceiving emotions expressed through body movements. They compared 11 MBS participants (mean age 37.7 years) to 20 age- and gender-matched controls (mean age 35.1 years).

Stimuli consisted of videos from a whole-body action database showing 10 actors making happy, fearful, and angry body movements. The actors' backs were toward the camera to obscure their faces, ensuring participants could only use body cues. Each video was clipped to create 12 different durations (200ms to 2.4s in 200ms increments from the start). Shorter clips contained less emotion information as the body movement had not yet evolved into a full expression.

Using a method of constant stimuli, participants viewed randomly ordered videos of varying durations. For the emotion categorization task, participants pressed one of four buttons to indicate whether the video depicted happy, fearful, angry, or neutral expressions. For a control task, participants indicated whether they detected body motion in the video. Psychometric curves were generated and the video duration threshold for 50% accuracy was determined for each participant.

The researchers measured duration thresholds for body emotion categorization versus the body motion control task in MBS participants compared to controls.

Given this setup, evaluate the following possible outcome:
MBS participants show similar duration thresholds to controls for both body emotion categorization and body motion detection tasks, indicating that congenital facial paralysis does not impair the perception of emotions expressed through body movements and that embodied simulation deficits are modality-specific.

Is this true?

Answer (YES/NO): NO